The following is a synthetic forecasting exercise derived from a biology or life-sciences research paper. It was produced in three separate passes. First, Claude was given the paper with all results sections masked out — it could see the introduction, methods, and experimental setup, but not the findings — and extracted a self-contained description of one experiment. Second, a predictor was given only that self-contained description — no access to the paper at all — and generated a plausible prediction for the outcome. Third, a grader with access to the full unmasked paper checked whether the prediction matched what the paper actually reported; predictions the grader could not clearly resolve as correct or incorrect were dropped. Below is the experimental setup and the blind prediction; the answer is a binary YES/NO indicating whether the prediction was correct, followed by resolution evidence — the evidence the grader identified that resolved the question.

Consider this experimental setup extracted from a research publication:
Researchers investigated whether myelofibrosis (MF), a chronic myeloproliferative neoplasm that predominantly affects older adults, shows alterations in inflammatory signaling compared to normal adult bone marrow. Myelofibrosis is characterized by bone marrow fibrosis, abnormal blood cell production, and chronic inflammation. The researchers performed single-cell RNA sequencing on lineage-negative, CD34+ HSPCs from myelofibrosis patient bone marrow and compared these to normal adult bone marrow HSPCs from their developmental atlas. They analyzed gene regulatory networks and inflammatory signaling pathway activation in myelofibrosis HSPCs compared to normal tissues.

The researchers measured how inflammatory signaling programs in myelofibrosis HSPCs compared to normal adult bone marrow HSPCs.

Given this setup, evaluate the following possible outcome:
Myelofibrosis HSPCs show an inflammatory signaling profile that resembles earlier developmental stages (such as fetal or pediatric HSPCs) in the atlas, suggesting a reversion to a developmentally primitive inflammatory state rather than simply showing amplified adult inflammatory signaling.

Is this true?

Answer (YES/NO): NO